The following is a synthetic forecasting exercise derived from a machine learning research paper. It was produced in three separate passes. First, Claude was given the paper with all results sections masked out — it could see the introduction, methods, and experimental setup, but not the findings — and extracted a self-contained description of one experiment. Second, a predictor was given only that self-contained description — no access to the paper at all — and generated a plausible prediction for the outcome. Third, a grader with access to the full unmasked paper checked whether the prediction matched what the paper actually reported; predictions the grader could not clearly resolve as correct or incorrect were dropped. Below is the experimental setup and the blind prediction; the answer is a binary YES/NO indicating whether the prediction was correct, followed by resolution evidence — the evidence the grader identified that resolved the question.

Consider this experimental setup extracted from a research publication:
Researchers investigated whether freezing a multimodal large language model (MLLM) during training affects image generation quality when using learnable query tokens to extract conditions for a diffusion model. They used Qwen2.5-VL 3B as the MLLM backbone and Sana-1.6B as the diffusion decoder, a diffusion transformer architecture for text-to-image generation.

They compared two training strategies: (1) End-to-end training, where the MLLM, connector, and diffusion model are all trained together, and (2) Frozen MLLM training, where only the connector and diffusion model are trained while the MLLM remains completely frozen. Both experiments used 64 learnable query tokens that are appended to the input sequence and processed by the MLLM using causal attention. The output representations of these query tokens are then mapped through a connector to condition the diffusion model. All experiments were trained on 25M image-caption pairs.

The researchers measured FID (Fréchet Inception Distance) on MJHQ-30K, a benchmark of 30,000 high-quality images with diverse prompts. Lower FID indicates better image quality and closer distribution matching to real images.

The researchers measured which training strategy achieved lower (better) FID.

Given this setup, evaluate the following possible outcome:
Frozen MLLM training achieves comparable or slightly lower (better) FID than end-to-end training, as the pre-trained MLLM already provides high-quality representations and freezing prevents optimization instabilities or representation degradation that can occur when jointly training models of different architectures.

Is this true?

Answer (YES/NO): YES